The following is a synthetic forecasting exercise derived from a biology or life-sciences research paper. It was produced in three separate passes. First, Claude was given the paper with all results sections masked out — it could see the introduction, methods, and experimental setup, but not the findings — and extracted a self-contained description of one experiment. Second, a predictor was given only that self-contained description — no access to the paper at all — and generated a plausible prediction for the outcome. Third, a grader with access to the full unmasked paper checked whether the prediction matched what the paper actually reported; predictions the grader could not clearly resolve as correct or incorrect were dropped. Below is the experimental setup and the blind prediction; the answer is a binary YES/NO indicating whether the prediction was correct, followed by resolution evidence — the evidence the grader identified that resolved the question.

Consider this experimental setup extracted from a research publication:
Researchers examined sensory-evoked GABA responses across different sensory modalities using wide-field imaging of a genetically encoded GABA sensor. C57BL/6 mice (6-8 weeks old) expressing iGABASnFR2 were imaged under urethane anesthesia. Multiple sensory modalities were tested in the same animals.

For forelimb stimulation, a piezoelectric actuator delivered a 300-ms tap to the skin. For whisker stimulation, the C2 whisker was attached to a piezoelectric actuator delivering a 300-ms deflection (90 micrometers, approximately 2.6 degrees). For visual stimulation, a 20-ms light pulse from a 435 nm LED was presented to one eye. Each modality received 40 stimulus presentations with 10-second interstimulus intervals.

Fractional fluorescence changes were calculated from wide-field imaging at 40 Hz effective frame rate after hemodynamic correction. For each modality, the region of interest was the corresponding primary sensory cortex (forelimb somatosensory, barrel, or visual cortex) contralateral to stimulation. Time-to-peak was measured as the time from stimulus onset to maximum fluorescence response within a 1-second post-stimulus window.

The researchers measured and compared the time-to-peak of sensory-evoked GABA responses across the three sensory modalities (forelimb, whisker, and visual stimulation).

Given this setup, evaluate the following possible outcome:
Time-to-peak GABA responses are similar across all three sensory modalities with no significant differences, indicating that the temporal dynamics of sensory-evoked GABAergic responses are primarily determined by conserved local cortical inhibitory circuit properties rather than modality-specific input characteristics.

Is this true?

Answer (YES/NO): NO